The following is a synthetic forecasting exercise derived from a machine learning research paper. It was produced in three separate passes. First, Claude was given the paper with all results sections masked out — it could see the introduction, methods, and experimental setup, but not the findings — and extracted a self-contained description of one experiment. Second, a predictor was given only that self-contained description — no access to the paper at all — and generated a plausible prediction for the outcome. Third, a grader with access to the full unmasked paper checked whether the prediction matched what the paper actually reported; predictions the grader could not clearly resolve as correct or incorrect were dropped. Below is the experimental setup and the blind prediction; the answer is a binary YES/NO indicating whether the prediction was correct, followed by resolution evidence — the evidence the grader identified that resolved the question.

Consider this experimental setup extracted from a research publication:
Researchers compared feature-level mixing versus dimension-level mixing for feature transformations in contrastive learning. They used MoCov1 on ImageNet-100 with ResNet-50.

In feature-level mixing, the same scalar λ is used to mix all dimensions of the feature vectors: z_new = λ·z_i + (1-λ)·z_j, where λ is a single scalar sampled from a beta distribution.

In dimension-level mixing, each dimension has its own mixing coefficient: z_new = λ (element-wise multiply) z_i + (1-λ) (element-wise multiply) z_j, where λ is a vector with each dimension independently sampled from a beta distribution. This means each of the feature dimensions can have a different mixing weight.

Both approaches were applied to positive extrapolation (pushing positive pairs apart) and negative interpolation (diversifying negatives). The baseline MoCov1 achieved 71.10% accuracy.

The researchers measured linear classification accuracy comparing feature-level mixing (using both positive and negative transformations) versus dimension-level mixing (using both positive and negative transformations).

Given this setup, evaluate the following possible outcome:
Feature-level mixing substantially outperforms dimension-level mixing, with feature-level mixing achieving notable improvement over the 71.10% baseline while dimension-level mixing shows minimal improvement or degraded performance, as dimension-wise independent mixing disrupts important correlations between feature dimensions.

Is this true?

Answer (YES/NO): NO